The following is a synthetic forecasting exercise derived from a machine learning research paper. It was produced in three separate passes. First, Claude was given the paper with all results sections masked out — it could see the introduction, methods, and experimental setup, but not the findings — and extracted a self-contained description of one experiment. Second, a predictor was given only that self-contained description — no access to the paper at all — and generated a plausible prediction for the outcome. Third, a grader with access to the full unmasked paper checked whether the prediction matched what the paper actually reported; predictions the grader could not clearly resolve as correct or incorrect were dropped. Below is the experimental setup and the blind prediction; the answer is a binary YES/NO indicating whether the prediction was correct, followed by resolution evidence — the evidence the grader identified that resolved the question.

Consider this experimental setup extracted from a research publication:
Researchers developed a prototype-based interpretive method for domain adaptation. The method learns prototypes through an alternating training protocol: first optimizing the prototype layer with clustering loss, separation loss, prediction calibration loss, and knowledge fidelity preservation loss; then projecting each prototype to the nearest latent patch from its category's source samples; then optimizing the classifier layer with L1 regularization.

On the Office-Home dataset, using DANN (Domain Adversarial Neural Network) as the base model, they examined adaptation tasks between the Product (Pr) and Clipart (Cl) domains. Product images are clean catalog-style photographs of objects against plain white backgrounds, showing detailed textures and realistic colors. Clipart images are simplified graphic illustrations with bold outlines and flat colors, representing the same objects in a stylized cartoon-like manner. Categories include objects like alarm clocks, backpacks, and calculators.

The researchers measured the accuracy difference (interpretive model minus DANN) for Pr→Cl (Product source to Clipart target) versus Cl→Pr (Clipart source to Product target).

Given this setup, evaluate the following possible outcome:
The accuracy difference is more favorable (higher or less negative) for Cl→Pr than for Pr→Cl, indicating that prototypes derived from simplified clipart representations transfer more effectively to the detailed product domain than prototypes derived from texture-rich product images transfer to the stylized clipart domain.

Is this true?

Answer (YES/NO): YES